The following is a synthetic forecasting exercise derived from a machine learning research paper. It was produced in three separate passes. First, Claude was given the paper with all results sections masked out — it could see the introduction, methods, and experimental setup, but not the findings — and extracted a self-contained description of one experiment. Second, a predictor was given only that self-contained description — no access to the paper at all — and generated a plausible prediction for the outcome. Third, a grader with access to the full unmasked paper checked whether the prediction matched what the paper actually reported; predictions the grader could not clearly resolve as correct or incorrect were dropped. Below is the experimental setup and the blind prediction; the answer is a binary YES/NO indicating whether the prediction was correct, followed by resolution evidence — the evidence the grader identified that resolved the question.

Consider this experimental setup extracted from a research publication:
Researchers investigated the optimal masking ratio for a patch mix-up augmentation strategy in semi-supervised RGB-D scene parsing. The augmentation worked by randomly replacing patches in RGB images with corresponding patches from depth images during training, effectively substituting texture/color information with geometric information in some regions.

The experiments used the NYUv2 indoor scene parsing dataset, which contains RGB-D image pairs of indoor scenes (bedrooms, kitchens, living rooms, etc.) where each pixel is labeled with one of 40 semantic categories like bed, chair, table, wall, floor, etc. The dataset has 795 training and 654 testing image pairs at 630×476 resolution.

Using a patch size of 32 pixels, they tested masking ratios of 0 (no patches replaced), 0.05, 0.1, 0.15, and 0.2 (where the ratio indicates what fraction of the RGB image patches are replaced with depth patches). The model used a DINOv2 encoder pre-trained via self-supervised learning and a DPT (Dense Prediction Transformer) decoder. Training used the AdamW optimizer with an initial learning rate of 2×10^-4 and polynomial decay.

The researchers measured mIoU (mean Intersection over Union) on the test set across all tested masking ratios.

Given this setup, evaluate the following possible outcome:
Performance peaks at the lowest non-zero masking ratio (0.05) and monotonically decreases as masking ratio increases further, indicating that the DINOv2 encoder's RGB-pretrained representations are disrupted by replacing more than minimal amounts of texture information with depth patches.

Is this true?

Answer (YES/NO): NO